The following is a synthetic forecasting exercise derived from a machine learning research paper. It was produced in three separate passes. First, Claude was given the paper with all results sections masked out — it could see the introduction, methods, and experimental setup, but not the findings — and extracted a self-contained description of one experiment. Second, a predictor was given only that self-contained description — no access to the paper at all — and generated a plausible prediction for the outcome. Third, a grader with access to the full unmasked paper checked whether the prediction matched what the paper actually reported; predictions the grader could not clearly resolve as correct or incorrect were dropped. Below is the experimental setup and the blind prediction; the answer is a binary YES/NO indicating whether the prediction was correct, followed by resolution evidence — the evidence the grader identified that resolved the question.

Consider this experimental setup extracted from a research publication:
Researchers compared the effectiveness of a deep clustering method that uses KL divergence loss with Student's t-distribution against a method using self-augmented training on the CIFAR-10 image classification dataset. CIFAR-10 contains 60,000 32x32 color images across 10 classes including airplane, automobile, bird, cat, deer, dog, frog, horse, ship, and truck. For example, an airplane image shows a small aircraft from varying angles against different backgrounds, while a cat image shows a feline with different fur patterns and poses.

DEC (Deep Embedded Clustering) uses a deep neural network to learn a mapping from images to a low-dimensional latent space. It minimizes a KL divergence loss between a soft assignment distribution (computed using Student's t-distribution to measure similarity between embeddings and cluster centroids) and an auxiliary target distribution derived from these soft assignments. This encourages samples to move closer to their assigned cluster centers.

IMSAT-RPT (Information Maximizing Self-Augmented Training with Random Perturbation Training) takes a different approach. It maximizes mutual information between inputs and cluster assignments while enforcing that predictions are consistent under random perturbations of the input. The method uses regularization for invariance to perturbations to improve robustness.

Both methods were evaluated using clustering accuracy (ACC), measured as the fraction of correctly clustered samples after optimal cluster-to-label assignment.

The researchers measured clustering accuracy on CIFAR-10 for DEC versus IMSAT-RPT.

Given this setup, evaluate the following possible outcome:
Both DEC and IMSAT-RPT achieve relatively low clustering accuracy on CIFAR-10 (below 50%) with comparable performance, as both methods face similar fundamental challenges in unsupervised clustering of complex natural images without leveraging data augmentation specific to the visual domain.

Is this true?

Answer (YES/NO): YES